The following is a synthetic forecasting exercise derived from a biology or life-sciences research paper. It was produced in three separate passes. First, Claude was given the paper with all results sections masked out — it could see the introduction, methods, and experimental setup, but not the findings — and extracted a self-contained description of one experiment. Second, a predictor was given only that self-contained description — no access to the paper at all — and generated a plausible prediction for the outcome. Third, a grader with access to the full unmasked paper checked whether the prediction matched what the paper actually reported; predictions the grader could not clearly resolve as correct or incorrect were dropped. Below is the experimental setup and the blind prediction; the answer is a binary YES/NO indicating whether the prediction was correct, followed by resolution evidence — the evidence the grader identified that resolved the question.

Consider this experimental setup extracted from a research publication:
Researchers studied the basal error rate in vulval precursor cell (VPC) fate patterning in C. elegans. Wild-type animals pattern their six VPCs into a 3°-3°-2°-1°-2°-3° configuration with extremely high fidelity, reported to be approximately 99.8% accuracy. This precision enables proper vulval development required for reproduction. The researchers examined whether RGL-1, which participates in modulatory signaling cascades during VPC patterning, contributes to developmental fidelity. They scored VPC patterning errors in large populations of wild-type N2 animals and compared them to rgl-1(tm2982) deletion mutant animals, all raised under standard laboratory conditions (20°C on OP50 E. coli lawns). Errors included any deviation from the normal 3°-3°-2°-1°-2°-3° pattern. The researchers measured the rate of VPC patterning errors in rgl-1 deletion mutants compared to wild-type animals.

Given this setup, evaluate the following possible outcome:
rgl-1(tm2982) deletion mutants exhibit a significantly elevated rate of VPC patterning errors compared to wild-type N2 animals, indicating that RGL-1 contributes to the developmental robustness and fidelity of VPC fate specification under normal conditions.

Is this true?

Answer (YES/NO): NO